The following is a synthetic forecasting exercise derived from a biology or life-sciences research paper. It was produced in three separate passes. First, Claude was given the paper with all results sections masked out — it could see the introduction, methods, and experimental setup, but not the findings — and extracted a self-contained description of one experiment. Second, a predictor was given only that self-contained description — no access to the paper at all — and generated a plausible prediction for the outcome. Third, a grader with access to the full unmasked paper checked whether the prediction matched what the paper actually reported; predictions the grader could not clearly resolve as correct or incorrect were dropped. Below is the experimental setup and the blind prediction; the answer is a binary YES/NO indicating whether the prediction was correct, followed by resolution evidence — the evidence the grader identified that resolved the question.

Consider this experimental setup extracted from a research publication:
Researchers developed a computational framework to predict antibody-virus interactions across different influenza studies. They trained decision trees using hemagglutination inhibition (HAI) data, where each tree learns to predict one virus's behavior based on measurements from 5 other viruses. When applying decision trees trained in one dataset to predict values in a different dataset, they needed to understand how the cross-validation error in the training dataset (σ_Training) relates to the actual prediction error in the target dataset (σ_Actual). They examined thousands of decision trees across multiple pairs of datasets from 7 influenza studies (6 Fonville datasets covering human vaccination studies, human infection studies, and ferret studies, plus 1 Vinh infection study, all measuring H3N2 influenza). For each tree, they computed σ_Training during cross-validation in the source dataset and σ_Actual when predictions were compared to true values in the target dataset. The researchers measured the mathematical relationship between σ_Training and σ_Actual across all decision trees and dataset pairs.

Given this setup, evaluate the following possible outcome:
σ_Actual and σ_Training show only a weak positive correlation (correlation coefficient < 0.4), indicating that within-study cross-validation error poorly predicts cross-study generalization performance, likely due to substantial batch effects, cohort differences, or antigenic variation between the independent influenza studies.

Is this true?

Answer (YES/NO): NO